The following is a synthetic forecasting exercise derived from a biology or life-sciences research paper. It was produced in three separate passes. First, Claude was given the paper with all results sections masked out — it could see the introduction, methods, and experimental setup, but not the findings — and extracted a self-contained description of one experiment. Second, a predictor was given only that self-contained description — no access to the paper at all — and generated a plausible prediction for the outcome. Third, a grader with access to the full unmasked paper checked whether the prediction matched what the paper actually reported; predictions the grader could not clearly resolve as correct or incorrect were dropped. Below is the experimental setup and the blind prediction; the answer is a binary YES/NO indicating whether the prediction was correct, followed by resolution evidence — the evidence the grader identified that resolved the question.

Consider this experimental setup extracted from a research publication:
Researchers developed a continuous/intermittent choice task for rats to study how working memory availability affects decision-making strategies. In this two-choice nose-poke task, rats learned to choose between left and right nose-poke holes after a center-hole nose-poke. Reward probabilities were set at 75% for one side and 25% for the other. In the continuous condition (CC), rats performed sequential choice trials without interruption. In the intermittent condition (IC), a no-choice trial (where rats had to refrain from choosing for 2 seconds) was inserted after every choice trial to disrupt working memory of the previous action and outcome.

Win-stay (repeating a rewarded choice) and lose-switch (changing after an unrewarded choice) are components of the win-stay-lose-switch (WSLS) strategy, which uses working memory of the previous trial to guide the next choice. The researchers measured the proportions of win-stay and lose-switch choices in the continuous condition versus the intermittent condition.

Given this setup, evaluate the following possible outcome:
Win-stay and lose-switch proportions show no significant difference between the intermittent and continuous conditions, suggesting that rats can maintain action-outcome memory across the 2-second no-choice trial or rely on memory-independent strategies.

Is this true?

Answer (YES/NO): NO